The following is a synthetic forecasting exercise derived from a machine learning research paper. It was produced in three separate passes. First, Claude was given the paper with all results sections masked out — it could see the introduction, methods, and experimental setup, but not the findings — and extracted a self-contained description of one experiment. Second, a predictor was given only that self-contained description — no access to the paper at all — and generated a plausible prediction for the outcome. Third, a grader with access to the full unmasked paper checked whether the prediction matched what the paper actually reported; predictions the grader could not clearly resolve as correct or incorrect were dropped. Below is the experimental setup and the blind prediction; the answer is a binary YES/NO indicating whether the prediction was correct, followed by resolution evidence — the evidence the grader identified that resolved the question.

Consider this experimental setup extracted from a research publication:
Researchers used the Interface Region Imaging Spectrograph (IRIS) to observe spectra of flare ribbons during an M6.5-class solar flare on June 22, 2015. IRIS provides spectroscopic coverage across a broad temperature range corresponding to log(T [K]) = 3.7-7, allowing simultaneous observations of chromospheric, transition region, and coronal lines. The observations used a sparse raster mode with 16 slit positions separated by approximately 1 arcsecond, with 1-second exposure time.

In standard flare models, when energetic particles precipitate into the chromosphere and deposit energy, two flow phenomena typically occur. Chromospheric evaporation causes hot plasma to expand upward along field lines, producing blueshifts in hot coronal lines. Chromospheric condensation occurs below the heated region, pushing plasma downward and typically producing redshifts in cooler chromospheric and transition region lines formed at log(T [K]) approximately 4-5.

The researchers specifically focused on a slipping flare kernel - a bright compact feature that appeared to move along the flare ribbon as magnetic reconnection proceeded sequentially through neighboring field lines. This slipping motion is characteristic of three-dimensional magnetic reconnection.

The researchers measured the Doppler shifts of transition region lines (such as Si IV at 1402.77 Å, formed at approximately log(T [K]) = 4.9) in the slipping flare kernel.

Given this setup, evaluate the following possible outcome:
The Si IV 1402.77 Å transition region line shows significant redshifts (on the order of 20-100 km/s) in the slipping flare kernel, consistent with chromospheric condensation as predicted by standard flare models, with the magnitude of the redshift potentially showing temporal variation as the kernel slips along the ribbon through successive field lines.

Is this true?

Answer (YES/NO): YES